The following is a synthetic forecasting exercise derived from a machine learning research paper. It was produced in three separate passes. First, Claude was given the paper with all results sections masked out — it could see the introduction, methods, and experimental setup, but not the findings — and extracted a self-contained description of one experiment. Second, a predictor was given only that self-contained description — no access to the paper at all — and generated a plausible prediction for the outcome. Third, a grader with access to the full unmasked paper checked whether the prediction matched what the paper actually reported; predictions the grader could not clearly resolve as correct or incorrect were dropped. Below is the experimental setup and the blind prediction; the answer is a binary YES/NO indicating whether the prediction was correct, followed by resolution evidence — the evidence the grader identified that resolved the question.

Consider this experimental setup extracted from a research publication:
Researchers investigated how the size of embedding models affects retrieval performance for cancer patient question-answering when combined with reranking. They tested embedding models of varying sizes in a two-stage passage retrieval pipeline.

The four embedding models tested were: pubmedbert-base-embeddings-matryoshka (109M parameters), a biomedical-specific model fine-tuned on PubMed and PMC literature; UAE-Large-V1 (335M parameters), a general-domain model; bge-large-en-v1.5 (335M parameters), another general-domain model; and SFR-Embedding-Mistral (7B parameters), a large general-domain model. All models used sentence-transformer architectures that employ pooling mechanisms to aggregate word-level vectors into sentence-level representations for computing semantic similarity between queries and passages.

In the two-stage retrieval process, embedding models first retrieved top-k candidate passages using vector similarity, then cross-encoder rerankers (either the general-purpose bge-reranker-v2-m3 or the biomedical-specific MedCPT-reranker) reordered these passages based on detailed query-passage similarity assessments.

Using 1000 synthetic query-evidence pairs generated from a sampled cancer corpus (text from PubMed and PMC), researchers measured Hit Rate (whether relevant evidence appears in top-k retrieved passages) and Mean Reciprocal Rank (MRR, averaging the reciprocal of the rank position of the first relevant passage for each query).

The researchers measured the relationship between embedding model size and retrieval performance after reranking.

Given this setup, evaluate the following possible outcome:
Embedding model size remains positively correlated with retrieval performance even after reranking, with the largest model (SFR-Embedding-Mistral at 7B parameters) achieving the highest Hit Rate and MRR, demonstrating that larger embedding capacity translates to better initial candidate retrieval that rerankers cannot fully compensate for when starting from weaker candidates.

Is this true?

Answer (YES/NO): NO